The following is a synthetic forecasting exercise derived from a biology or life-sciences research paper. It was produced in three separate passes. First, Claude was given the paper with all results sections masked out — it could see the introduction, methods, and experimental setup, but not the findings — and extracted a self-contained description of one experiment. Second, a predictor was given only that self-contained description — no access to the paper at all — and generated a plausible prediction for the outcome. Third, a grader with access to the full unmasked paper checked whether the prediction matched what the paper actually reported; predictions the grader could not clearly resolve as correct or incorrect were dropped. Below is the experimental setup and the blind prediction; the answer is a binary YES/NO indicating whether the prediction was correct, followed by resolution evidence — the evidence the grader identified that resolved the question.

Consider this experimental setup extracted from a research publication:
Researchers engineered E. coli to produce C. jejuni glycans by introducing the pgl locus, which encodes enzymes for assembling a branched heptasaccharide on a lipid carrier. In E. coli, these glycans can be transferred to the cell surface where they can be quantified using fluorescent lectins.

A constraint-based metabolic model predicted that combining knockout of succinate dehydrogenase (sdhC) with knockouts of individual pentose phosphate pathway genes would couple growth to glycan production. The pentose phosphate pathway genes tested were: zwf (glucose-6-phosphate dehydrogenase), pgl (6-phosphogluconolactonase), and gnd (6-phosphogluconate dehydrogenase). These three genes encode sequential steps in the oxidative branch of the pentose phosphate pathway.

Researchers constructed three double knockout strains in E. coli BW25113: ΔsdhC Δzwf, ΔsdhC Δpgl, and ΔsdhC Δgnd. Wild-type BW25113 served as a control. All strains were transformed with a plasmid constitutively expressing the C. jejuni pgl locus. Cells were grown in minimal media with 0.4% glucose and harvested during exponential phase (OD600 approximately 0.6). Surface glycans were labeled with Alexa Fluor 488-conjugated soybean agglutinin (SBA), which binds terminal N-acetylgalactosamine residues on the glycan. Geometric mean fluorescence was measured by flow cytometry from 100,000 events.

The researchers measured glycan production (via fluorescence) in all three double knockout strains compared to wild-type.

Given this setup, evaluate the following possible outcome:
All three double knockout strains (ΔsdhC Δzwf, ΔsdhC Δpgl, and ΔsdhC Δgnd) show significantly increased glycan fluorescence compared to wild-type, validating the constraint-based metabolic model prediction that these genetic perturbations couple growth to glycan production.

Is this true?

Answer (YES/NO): NO